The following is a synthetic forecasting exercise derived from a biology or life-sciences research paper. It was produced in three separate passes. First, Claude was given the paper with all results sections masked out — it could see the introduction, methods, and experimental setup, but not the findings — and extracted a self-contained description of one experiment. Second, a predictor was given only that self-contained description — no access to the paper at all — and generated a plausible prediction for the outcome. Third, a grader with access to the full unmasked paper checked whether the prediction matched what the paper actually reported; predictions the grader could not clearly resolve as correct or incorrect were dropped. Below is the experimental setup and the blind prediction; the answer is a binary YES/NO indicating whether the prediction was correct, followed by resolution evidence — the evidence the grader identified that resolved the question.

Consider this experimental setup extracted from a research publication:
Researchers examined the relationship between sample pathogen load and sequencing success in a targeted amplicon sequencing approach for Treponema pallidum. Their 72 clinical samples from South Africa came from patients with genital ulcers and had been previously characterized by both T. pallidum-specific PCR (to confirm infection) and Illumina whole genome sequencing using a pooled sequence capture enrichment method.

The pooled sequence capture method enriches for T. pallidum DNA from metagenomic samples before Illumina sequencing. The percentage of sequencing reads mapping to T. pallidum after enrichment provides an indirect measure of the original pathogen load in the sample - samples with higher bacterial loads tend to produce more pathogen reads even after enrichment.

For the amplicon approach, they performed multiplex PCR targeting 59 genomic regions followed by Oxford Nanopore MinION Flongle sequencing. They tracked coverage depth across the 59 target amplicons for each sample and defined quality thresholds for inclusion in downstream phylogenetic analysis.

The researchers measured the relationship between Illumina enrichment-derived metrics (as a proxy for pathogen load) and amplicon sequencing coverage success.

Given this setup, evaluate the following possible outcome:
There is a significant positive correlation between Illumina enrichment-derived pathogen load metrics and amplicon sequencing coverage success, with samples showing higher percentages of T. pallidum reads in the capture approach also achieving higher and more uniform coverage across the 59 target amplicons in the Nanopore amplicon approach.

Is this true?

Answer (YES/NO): NO